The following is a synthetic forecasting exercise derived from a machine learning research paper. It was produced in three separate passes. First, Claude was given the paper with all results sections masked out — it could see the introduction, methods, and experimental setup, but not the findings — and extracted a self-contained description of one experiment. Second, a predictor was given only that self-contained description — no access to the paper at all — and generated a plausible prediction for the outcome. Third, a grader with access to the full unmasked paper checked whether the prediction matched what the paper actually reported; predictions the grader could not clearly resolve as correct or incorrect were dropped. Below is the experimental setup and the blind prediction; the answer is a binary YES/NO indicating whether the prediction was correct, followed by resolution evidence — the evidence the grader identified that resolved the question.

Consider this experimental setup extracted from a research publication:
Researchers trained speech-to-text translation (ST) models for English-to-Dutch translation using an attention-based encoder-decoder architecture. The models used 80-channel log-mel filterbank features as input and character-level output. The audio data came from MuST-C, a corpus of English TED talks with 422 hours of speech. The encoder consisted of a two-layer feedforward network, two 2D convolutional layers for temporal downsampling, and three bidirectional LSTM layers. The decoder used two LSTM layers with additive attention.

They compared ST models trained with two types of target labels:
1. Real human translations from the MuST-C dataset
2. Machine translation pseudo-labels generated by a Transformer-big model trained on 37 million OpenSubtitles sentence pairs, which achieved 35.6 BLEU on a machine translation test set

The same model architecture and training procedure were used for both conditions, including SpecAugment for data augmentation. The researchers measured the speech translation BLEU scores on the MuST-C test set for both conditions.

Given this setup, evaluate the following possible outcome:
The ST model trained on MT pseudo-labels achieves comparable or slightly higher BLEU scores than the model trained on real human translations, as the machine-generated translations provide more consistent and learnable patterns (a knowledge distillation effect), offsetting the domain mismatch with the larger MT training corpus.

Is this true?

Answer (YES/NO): YES